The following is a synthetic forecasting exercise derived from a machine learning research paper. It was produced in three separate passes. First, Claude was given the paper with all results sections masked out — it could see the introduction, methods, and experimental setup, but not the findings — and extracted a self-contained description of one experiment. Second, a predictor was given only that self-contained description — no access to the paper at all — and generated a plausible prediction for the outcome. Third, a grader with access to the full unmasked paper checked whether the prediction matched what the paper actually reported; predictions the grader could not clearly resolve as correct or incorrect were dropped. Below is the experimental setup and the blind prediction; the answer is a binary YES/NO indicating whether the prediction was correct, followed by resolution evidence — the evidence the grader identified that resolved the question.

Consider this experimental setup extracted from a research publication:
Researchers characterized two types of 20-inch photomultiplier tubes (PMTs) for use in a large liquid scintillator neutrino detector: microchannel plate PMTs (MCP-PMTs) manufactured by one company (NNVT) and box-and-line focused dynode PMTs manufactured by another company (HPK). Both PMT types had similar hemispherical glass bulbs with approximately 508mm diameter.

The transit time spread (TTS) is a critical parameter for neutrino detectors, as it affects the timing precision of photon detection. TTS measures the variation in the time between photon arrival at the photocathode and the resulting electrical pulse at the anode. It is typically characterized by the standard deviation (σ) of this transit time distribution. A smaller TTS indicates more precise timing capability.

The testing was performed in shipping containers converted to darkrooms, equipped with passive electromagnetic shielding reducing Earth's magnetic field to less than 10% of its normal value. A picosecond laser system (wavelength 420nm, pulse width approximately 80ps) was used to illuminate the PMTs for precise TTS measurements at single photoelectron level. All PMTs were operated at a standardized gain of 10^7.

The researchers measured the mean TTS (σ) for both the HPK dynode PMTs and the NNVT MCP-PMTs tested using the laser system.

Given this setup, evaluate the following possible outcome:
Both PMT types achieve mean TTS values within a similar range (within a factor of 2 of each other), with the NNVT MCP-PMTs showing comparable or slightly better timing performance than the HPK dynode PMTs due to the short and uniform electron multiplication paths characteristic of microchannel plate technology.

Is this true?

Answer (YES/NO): NO